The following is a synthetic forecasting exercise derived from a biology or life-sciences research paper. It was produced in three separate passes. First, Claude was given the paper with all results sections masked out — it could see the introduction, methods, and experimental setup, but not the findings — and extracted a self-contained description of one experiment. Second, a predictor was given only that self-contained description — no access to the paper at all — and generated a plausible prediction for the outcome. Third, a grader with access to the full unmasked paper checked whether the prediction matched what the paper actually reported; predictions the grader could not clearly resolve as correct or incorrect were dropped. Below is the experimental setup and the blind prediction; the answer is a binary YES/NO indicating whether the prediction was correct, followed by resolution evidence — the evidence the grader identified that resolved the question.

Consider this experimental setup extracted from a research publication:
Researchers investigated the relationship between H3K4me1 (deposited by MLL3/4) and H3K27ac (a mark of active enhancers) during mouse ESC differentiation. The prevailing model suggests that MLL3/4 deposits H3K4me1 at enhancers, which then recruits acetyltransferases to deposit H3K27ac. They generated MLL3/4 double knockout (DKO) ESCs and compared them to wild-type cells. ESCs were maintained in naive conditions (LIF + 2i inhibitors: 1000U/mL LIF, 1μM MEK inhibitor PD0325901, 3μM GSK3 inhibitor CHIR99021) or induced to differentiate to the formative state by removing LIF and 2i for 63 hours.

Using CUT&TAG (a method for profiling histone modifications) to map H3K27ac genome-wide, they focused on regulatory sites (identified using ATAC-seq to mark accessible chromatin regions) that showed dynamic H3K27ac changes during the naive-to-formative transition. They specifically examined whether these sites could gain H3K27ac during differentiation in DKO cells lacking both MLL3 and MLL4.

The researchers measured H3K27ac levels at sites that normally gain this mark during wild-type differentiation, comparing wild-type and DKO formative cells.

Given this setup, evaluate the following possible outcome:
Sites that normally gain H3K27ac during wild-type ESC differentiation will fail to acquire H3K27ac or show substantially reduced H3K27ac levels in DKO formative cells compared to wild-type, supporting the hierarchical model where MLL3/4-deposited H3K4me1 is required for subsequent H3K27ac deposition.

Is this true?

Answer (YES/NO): NO